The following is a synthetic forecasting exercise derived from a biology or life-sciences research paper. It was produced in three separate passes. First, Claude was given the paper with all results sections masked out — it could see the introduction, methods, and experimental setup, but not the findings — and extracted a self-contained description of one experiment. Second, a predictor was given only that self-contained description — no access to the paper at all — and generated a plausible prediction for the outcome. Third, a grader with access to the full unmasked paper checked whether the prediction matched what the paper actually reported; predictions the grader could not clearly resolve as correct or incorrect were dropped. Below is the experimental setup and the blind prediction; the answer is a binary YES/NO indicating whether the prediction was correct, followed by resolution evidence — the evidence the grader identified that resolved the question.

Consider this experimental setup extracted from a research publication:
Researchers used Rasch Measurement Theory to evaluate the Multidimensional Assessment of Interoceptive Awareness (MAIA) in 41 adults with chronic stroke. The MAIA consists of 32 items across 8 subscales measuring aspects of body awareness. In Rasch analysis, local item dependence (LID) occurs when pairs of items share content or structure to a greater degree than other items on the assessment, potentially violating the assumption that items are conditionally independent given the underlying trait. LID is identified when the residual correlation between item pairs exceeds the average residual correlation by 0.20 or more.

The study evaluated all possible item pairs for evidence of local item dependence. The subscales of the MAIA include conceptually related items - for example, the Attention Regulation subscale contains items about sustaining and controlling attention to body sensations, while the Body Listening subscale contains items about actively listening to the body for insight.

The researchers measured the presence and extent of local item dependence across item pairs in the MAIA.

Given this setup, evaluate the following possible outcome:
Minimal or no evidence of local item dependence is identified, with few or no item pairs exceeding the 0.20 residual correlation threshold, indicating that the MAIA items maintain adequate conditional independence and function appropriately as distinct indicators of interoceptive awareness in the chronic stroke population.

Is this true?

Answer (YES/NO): NO